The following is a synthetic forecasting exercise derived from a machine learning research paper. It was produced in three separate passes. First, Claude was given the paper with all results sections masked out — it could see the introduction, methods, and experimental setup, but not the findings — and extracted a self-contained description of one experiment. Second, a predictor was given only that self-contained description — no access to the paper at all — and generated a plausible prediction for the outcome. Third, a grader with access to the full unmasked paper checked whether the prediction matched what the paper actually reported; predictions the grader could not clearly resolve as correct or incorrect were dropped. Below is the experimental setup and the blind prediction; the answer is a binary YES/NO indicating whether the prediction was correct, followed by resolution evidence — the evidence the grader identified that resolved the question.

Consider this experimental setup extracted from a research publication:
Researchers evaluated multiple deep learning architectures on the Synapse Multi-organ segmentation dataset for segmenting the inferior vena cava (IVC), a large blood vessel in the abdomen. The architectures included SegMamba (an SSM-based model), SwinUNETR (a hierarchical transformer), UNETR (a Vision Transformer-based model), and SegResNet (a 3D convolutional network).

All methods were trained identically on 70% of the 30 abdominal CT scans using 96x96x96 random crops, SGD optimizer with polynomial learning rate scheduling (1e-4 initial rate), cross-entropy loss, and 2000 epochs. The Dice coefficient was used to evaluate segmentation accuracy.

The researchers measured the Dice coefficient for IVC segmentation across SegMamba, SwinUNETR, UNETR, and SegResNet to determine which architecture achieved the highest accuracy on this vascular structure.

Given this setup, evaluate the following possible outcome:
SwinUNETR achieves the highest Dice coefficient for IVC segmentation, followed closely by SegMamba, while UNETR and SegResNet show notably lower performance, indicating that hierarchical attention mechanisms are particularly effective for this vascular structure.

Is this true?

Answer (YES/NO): NO